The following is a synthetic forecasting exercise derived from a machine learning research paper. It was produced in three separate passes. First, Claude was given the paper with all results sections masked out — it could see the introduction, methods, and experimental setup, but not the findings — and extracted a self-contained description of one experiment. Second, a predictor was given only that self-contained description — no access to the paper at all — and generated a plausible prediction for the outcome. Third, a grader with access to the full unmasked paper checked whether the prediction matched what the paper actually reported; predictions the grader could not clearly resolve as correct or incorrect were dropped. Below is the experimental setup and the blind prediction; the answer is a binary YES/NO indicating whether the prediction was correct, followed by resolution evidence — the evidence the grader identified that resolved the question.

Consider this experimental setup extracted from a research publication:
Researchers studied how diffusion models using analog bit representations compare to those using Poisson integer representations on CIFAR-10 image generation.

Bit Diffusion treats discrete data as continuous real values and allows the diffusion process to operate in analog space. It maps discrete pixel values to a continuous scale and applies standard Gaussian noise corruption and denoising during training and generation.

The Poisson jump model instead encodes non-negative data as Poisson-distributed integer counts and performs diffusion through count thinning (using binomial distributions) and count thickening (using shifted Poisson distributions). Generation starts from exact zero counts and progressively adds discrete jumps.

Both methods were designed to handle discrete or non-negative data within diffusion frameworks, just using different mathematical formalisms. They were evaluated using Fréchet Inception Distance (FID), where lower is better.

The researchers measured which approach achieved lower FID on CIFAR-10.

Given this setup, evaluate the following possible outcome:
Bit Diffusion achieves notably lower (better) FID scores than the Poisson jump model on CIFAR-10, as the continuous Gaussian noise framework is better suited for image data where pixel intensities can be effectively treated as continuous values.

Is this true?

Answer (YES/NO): YES